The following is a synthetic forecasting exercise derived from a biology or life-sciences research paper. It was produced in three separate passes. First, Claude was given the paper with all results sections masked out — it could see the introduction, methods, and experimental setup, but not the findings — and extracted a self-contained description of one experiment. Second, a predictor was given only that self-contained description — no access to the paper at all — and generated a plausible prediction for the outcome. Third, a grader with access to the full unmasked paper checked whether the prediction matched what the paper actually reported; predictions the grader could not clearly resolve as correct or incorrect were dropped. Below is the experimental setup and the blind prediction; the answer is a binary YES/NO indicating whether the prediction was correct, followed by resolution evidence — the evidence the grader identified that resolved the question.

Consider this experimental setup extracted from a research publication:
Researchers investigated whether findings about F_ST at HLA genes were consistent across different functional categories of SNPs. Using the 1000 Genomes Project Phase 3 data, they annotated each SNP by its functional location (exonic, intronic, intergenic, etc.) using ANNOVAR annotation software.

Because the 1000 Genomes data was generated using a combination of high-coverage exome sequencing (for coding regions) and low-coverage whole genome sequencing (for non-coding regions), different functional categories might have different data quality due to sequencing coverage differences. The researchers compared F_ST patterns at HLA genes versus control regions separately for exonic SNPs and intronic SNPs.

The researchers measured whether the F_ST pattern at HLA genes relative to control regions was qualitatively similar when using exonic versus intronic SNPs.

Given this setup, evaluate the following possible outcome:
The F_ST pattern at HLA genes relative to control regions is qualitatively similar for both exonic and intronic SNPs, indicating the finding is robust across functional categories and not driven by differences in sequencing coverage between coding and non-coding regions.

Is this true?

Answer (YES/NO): YES